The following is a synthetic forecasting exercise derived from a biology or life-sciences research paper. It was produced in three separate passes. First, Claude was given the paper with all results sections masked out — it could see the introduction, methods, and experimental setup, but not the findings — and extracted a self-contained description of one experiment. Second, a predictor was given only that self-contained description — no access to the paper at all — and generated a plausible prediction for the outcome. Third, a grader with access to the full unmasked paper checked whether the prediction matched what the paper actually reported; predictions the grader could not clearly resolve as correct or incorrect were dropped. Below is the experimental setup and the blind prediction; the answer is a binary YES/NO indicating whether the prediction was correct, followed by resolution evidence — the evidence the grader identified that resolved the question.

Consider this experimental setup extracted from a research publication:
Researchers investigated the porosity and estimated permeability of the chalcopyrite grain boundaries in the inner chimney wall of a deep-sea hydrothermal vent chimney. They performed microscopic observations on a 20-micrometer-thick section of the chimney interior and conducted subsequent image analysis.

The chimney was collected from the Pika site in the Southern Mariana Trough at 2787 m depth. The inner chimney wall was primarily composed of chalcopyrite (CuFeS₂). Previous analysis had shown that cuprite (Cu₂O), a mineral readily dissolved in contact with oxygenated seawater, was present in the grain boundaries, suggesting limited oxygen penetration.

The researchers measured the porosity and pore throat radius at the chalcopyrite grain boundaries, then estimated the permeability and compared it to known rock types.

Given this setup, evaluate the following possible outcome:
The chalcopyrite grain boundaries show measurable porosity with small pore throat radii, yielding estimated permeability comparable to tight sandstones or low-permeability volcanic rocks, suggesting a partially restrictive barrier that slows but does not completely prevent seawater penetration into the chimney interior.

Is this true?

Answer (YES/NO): NO